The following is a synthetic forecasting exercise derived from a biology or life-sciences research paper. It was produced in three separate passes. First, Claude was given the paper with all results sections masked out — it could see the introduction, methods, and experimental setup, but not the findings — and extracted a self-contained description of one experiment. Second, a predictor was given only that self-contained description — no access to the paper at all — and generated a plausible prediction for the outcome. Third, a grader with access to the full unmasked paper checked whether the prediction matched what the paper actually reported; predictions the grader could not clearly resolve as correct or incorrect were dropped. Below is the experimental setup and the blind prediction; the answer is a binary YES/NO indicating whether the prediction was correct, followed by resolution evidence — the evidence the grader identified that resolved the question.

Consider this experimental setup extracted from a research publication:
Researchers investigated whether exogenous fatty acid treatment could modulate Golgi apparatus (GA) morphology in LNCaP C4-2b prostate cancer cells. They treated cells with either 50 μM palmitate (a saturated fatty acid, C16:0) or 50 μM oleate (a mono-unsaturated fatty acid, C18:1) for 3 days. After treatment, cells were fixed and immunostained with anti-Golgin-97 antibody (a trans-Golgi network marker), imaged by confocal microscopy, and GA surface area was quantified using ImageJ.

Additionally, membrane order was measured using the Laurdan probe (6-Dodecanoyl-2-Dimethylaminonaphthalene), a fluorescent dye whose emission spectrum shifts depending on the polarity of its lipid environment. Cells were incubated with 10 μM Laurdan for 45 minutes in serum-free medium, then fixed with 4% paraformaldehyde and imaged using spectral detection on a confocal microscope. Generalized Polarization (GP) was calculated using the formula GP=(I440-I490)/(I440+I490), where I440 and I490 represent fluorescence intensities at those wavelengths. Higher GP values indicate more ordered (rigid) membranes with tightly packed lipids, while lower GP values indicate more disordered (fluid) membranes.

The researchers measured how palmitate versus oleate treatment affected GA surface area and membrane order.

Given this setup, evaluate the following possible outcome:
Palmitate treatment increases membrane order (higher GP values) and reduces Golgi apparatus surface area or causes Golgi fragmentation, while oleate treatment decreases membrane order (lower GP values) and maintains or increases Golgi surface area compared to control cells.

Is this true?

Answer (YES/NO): NO